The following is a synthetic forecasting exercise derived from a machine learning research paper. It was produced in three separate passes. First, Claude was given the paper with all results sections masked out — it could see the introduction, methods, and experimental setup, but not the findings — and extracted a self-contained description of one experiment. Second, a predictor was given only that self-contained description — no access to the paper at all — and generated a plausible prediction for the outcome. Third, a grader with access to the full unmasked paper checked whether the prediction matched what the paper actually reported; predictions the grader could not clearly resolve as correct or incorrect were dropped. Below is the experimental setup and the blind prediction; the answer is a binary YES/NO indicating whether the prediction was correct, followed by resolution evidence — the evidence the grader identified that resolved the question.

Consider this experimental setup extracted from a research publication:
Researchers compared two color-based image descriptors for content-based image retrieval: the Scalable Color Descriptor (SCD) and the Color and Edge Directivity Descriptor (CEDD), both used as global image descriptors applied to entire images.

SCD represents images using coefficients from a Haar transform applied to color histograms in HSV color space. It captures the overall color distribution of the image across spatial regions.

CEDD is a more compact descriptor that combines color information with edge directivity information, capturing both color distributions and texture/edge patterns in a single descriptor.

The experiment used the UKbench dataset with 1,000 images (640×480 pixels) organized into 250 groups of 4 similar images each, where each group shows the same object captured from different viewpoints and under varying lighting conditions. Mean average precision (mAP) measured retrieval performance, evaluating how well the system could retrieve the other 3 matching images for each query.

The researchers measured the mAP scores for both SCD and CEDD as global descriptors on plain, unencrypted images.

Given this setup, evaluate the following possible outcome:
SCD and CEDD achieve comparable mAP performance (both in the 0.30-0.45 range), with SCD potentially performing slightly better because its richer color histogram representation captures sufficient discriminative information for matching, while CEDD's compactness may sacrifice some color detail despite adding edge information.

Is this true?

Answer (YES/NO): NO